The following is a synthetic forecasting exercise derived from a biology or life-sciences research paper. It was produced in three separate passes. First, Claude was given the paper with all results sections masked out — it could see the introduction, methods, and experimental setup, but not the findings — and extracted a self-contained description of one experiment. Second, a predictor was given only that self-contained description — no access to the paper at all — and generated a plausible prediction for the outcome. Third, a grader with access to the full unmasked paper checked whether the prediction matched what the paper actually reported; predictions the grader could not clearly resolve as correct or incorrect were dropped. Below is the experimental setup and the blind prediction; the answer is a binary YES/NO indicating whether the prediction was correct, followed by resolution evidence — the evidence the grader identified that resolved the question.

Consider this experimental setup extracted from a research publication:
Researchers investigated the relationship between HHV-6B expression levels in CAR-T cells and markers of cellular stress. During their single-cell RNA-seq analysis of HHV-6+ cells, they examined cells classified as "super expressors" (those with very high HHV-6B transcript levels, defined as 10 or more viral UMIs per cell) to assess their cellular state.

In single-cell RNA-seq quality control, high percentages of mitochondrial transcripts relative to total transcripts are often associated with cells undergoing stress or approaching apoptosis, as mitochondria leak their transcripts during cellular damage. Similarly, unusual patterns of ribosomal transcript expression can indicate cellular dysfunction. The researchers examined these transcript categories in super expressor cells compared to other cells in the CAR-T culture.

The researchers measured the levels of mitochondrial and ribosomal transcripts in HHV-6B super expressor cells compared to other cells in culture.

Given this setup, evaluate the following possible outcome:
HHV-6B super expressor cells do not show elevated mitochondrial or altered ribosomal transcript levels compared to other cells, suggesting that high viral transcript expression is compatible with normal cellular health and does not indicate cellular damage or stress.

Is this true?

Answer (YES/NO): NO